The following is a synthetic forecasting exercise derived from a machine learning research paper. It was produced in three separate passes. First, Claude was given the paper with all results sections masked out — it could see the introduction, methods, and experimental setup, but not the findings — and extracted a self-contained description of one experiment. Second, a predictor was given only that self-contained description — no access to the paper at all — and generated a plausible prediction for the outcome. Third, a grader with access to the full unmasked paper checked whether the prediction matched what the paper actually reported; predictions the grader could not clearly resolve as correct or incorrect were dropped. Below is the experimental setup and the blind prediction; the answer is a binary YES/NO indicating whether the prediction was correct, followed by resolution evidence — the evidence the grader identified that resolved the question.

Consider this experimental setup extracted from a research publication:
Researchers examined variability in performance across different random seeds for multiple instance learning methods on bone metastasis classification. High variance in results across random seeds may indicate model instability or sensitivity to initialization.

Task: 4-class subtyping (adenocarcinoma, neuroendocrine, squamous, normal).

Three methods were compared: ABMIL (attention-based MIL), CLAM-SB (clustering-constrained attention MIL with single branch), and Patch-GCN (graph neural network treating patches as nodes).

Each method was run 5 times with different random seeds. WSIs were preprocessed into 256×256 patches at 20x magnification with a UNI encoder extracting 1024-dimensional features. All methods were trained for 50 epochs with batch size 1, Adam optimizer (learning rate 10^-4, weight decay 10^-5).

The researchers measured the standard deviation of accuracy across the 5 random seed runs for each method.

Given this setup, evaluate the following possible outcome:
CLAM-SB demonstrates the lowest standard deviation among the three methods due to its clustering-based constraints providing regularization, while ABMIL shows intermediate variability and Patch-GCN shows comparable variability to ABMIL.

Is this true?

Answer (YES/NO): NO